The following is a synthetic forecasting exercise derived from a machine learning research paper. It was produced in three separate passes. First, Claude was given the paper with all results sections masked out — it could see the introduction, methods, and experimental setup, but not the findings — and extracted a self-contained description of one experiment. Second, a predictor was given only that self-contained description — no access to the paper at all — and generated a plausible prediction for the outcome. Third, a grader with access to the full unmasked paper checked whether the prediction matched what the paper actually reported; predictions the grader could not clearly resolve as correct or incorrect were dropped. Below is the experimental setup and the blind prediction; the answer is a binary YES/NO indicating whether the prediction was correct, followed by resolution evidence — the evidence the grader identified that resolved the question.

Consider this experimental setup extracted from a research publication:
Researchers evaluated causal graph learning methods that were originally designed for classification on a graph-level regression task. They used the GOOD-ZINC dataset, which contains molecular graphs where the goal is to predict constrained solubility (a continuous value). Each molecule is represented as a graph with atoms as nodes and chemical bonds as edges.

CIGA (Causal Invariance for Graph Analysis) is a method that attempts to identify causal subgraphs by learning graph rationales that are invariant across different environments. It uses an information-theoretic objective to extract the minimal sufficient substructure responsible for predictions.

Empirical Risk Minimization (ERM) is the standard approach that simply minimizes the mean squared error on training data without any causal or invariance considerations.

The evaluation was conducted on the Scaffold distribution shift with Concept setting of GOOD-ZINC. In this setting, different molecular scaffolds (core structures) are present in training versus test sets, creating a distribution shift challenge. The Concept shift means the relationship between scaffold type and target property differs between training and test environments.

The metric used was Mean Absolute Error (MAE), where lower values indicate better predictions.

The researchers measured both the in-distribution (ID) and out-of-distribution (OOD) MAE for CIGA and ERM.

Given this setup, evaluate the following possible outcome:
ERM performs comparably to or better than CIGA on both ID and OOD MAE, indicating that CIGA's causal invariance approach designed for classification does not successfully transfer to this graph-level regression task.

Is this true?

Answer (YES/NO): YES